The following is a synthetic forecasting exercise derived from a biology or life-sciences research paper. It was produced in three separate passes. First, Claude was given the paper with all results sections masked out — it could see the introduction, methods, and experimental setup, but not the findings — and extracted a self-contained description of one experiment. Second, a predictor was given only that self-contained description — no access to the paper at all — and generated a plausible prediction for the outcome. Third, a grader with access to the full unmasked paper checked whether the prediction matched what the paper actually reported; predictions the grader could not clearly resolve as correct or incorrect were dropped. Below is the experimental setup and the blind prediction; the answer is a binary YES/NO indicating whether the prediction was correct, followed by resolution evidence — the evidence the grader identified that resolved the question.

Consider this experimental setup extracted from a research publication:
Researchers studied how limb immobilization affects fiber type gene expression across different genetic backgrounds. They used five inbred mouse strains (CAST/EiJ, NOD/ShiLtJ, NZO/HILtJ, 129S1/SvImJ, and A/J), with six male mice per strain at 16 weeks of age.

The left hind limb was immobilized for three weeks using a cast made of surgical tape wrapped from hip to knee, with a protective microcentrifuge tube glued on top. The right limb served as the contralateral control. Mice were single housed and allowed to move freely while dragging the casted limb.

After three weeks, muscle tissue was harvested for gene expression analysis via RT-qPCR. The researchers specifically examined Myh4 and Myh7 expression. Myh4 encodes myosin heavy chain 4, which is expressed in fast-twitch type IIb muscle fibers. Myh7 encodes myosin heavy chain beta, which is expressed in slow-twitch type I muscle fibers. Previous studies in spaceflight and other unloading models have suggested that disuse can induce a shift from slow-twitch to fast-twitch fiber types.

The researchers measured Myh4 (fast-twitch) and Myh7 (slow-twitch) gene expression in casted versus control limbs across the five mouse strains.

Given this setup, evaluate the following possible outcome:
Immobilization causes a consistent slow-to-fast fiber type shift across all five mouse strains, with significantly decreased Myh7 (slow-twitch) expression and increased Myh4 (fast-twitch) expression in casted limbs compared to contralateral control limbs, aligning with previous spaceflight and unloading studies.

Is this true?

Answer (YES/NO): NO